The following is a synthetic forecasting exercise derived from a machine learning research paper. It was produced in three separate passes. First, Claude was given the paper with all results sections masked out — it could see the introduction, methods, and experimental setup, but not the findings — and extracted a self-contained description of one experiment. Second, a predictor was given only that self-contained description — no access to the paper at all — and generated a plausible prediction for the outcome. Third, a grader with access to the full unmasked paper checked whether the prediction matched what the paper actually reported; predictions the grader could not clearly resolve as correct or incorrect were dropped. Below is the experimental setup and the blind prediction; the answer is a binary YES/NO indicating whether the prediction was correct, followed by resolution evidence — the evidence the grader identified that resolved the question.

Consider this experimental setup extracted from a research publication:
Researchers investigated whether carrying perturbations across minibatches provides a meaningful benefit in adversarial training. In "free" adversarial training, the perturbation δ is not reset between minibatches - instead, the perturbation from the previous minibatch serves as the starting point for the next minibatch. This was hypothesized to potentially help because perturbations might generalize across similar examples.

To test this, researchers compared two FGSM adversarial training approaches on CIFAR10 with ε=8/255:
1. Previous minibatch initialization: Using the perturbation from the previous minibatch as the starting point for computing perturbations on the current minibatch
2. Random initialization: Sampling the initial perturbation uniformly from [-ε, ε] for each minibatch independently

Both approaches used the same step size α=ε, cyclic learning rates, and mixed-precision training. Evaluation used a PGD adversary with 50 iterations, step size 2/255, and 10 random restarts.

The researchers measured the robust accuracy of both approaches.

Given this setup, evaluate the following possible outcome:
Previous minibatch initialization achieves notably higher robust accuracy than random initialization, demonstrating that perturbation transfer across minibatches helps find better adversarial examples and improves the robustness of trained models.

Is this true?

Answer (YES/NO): NO